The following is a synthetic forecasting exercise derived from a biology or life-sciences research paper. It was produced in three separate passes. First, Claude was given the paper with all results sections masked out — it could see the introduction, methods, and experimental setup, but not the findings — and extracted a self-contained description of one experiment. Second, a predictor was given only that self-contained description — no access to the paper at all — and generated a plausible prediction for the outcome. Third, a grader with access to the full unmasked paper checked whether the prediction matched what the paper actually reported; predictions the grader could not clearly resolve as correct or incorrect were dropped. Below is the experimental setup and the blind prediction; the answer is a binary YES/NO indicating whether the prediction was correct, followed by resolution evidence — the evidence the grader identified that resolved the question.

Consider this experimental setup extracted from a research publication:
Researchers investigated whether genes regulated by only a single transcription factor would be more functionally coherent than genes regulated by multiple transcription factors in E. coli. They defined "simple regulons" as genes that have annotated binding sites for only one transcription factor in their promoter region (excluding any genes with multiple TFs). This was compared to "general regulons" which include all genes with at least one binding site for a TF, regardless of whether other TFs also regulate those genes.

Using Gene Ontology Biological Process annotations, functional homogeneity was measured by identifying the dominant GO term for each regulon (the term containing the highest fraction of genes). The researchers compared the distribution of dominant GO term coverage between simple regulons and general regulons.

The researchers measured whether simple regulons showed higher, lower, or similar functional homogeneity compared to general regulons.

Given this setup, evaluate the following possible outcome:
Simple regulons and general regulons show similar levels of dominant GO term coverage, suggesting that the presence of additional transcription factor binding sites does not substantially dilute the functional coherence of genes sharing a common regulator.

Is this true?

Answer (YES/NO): YES